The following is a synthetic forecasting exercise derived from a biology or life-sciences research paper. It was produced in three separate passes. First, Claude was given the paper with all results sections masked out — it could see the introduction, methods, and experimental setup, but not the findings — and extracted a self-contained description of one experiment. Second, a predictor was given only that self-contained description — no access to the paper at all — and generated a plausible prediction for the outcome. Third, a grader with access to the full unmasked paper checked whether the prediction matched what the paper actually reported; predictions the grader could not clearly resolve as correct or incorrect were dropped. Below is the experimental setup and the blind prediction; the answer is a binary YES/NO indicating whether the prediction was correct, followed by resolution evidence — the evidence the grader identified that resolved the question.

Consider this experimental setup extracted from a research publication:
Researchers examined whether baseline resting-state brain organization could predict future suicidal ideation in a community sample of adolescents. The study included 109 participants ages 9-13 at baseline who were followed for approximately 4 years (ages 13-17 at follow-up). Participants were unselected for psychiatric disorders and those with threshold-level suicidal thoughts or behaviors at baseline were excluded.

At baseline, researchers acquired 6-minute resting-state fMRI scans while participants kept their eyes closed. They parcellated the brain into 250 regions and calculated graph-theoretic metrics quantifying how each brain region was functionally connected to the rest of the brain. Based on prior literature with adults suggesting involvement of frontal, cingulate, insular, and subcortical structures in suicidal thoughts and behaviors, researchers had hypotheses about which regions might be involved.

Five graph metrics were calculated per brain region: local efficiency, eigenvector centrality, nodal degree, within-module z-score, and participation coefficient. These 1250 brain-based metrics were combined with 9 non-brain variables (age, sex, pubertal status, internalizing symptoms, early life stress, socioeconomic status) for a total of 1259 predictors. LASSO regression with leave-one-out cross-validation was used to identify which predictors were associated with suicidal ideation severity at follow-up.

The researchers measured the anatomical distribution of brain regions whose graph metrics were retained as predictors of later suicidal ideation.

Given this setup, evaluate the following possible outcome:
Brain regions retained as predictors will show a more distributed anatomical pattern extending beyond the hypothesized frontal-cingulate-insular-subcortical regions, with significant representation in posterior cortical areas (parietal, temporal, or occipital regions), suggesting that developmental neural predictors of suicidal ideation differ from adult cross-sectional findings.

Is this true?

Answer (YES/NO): YES